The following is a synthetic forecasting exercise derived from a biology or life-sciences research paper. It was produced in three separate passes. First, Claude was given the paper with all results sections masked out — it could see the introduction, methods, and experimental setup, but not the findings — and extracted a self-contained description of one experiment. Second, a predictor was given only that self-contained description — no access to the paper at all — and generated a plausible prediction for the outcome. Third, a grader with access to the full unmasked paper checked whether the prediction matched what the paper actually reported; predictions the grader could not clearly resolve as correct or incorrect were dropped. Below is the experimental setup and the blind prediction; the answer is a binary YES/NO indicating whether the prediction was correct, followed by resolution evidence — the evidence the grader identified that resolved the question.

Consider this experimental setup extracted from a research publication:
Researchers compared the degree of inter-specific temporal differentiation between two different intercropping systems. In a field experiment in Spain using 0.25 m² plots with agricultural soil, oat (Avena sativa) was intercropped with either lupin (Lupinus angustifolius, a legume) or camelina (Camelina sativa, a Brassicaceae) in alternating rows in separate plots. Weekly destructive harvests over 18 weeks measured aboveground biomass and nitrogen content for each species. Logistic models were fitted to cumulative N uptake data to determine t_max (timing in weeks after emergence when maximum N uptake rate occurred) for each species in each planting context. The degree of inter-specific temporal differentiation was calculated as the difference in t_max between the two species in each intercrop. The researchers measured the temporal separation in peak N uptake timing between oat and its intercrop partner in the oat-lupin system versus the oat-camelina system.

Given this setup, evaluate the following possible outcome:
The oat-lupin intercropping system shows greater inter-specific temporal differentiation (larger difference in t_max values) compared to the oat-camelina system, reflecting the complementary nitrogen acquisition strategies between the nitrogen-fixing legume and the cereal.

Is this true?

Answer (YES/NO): YES